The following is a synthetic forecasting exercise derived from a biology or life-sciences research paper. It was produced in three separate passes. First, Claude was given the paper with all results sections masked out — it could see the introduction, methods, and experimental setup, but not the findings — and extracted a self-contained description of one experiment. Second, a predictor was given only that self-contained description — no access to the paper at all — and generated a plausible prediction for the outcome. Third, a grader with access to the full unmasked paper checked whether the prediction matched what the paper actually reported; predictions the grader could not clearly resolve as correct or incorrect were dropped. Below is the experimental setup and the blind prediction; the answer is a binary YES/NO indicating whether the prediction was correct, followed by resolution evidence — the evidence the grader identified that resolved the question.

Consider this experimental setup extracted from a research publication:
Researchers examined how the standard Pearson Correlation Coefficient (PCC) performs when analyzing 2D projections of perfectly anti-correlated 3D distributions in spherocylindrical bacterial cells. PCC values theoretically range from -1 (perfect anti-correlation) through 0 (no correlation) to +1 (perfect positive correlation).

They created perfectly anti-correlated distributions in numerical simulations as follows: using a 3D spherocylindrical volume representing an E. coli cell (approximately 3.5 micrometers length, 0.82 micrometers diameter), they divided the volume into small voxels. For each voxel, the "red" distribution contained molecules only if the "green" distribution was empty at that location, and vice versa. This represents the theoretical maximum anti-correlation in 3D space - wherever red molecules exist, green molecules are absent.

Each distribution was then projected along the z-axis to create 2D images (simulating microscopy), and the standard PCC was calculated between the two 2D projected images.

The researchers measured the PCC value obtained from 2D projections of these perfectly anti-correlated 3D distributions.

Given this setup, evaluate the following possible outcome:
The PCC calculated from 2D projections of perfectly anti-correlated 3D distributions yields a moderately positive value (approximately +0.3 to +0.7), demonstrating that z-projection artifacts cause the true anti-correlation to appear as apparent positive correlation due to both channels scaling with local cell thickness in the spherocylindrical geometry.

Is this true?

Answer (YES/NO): NO